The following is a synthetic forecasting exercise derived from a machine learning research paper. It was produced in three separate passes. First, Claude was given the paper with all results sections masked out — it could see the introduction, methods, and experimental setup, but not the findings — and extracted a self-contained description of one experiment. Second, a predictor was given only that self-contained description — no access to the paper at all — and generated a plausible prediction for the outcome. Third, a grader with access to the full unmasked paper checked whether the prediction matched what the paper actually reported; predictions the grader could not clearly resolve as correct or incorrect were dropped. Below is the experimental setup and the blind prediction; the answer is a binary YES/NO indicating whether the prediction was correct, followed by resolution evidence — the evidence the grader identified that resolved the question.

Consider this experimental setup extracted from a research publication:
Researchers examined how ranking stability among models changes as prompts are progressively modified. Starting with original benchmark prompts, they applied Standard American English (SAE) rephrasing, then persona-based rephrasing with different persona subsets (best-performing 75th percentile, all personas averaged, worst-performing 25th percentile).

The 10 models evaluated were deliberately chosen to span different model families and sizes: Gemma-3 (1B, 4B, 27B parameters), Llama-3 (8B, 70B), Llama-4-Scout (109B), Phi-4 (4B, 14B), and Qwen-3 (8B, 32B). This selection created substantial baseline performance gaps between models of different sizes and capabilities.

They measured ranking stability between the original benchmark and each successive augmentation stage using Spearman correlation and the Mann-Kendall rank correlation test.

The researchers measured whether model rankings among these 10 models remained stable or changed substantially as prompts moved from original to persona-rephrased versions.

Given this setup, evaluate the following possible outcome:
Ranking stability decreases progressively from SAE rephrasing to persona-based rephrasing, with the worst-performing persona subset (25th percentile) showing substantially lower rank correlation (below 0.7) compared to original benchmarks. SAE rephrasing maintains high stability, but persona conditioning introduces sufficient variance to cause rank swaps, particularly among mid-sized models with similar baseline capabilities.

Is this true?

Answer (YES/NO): NO